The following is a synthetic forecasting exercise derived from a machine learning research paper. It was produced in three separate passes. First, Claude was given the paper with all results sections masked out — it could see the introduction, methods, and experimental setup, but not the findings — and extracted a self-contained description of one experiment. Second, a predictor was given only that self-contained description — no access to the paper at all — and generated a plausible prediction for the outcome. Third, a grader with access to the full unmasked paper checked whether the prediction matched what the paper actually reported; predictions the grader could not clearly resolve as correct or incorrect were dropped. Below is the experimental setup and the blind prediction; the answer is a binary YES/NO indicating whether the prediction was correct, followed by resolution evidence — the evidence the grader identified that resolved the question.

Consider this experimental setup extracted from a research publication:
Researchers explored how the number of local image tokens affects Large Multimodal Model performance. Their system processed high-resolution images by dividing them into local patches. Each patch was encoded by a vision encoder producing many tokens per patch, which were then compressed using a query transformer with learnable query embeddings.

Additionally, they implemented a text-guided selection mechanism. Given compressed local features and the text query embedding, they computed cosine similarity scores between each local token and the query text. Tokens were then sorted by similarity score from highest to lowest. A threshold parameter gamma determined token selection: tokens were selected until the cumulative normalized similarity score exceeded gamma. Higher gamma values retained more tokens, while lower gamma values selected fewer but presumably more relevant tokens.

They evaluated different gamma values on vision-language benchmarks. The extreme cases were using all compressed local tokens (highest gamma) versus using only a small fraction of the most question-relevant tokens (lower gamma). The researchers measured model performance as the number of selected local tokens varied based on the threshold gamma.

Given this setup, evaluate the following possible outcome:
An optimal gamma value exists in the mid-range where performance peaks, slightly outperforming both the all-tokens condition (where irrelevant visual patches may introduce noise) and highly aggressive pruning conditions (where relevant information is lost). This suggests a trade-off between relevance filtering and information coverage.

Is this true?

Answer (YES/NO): NO